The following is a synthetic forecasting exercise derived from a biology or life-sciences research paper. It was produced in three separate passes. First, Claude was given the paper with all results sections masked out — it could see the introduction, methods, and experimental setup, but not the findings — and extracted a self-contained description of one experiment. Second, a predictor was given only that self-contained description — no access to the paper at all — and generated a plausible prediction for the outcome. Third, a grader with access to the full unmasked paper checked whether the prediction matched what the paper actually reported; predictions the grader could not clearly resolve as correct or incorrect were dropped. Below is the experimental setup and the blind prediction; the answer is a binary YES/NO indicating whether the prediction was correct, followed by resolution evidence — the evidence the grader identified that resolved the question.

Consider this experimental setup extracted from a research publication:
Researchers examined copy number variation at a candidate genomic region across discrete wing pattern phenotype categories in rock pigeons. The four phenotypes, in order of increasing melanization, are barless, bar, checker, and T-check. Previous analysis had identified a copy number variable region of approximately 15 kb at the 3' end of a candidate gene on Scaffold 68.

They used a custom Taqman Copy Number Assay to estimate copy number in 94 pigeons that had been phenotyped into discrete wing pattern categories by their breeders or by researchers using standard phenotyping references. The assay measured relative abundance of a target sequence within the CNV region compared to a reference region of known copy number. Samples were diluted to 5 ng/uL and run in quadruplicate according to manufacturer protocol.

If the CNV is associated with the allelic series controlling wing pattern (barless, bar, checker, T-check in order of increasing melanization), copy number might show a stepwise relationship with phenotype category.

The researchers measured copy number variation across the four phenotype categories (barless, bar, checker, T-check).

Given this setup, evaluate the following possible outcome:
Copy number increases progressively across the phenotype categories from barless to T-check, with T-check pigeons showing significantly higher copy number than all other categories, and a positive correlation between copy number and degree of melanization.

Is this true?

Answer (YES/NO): NO